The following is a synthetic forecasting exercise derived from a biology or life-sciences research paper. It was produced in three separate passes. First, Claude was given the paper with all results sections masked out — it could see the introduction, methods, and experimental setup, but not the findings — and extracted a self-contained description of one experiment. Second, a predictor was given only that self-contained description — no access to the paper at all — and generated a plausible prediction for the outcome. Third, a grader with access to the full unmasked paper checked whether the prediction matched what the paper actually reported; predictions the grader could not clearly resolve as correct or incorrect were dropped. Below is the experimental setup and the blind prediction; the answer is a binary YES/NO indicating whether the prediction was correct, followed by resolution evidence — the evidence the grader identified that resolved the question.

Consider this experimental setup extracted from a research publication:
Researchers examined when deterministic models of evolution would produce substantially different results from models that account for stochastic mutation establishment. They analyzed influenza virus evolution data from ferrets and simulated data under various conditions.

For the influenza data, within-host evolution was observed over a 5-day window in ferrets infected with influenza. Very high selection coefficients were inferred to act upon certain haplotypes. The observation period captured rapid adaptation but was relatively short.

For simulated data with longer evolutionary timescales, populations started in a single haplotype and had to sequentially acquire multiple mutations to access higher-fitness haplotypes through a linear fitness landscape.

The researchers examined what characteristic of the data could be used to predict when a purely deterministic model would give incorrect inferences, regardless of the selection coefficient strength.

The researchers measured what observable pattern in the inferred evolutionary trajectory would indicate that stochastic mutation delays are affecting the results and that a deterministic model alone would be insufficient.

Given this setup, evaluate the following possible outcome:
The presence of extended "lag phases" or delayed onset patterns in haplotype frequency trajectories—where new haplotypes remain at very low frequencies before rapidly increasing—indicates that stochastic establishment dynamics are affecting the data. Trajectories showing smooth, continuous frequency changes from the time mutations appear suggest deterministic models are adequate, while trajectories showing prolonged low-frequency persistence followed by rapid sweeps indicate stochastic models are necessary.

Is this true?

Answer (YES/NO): NO